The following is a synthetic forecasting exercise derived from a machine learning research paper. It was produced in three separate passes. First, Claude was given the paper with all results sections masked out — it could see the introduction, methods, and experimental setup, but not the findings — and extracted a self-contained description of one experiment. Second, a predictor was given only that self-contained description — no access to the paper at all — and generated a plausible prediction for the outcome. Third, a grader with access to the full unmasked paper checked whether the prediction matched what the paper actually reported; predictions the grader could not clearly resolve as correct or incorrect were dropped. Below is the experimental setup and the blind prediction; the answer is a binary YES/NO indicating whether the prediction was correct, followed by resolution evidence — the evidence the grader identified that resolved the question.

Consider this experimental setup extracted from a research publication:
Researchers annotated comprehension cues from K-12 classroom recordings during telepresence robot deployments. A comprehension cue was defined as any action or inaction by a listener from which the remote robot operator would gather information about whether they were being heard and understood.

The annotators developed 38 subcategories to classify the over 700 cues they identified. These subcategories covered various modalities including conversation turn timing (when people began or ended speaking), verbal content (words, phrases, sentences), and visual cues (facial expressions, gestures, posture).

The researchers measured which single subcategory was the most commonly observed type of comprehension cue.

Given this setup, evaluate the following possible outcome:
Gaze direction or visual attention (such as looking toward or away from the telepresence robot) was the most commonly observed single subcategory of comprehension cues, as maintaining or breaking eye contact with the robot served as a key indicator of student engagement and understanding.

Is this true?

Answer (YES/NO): NO